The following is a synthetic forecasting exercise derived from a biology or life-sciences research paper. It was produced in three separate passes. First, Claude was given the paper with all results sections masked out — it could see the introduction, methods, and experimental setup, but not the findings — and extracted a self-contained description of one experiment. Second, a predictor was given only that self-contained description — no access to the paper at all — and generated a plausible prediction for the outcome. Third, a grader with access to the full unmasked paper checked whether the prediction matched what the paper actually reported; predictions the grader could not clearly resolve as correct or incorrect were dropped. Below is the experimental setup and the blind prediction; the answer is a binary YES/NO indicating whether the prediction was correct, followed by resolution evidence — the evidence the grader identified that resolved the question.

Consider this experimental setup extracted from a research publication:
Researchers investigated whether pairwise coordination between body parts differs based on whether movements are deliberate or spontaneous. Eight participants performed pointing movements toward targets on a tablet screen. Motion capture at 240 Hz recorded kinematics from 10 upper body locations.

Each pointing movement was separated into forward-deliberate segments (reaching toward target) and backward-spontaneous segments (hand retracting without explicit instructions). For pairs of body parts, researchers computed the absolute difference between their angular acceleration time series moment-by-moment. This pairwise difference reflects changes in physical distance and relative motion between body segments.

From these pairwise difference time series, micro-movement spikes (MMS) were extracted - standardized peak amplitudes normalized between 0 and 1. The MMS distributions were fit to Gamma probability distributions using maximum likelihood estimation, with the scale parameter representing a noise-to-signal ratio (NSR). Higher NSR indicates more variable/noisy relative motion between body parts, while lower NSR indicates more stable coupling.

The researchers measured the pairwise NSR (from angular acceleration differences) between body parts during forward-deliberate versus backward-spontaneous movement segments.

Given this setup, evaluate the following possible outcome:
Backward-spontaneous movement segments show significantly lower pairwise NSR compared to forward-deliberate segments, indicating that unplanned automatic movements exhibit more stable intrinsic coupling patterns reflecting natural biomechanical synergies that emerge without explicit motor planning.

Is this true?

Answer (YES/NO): NO